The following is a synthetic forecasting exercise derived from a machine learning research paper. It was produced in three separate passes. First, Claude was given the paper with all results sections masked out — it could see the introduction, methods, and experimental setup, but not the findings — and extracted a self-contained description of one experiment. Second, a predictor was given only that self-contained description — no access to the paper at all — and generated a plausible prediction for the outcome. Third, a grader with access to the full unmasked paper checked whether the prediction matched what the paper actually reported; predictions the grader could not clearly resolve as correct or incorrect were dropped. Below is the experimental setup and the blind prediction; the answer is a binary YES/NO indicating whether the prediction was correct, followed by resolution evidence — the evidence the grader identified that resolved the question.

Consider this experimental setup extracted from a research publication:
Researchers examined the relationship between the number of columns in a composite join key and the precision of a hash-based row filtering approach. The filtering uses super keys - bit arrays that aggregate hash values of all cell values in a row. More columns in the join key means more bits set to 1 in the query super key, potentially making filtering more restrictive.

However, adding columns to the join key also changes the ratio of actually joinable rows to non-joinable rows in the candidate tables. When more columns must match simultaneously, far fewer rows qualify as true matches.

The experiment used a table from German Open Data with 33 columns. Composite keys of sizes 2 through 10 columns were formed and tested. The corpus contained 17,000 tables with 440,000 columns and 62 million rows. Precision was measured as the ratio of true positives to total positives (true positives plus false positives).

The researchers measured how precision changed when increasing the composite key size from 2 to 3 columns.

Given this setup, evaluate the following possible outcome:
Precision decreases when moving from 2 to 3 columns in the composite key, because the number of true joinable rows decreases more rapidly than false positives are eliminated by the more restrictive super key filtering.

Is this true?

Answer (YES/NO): YES